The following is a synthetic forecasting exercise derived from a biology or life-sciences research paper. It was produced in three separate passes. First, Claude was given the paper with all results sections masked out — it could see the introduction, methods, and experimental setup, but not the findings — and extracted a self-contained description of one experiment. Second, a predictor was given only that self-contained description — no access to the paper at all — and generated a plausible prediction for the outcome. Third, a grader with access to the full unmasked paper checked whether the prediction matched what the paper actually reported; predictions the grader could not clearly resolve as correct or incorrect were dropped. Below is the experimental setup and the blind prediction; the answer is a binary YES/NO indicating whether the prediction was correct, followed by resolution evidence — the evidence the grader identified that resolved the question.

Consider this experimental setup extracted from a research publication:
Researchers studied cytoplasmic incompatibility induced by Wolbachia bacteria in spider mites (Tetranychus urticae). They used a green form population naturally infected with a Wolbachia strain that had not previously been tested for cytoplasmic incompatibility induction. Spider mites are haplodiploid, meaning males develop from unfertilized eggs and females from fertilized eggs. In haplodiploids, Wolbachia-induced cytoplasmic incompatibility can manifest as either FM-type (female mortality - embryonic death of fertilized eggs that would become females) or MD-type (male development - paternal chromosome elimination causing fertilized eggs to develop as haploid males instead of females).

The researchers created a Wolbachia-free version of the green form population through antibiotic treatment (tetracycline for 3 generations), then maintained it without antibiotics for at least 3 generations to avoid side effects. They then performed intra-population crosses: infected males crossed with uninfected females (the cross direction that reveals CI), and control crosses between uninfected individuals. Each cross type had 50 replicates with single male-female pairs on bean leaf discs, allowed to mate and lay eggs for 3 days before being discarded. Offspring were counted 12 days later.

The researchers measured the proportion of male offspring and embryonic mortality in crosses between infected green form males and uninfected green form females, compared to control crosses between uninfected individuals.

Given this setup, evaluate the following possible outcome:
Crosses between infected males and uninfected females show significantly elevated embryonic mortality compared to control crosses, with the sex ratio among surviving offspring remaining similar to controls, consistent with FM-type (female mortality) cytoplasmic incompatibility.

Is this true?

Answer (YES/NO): NO